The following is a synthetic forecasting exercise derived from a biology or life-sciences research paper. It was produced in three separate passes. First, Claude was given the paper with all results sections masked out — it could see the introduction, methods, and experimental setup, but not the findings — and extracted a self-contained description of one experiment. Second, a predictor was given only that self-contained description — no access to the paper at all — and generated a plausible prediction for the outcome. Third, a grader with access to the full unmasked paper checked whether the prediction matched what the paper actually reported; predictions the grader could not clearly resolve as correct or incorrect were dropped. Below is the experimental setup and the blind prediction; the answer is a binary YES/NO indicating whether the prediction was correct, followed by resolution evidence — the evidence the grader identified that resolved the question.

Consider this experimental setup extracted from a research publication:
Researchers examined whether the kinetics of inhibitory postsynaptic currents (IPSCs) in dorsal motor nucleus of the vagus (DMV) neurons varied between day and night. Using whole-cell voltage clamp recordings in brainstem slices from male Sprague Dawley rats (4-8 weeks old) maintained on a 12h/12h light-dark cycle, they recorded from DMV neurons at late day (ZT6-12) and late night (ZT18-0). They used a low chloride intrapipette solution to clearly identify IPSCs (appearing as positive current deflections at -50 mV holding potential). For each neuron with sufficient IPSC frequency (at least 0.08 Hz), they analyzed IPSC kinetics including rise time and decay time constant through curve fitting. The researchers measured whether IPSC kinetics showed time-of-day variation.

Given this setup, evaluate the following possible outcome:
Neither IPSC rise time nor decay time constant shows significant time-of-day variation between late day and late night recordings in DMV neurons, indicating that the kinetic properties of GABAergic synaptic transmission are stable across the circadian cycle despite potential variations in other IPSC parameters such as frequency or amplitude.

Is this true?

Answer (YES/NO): NO